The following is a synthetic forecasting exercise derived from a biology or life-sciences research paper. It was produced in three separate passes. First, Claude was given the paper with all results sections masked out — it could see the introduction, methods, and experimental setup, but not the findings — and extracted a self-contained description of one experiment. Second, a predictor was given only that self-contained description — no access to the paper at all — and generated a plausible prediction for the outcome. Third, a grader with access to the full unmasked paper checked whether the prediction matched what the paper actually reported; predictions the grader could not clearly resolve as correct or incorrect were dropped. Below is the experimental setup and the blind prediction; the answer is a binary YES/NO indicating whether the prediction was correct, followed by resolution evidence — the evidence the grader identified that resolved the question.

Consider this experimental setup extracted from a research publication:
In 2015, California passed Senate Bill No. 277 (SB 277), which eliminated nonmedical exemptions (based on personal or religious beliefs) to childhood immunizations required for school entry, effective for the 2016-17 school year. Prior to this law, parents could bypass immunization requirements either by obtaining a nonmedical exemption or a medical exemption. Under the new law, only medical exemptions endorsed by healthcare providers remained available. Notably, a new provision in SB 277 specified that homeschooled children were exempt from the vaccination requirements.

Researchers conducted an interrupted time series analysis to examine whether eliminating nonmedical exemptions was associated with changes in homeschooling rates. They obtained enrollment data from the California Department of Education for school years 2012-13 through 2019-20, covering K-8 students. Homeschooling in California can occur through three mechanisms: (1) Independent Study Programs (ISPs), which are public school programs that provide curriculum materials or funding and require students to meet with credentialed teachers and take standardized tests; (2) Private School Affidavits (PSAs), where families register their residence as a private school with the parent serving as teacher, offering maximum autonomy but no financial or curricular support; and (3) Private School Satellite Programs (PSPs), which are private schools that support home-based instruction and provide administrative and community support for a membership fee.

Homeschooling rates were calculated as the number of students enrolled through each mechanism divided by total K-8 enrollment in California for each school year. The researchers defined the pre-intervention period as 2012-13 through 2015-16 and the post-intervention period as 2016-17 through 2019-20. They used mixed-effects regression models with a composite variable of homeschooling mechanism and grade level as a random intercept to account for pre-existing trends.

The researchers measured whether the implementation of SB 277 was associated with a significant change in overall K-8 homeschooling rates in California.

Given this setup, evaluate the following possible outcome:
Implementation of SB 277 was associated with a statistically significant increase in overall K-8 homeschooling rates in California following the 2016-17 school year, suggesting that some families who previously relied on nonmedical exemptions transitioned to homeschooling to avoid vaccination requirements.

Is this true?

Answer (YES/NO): NO